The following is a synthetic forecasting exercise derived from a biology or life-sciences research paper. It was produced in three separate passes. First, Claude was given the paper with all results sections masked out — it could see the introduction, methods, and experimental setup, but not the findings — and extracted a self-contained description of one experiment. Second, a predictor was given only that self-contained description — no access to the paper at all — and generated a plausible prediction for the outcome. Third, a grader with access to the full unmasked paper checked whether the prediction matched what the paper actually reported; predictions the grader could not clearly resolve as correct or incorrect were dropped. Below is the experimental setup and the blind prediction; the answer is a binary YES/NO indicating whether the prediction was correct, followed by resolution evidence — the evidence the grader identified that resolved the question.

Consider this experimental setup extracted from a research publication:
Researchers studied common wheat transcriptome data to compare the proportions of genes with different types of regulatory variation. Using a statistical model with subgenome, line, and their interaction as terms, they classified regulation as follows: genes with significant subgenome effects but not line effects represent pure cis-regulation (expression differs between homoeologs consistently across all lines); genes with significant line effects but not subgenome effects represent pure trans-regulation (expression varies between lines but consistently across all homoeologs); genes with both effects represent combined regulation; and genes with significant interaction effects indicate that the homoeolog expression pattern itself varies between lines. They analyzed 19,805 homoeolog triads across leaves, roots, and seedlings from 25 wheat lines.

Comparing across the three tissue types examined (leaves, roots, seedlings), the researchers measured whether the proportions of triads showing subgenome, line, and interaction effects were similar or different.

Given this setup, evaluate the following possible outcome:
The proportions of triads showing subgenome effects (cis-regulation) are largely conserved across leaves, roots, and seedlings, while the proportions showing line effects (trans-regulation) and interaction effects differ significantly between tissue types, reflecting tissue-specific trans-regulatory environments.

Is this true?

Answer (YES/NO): NO